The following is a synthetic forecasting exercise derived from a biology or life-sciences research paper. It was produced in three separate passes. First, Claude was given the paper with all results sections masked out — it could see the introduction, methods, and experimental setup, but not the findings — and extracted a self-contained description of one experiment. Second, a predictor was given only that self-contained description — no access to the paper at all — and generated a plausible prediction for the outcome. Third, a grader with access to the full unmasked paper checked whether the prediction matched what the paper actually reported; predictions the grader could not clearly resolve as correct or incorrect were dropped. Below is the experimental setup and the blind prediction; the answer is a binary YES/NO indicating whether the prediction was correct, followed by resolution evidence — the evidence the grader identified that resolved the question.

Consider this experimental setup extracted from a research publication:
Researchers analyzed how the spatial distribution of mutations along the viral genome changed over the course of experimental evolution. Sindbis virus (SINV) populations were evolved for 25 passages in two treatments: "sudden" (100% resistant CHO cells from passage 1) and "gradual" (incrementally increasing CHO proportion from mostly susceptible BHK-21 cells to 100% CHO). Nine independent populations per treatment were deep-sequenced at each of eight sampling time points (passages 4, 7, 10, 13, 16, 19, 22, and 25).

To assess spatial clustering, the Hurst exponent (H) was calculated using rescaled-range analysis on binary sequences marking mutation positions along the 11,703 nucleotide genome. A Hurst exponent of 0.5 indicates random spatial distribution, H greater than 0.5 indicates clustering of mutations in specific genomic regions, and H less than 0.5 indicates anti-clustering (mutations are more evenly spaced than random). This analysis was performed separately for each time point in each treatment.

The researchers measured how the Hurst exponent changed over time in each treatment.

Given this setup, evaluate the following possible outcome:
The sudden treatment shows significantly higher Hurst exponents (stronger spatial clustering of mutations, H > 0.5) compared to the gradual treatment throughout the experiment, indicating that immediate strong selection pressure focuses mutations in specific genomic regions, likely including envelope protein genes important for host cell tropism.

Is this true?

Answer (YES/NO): NO